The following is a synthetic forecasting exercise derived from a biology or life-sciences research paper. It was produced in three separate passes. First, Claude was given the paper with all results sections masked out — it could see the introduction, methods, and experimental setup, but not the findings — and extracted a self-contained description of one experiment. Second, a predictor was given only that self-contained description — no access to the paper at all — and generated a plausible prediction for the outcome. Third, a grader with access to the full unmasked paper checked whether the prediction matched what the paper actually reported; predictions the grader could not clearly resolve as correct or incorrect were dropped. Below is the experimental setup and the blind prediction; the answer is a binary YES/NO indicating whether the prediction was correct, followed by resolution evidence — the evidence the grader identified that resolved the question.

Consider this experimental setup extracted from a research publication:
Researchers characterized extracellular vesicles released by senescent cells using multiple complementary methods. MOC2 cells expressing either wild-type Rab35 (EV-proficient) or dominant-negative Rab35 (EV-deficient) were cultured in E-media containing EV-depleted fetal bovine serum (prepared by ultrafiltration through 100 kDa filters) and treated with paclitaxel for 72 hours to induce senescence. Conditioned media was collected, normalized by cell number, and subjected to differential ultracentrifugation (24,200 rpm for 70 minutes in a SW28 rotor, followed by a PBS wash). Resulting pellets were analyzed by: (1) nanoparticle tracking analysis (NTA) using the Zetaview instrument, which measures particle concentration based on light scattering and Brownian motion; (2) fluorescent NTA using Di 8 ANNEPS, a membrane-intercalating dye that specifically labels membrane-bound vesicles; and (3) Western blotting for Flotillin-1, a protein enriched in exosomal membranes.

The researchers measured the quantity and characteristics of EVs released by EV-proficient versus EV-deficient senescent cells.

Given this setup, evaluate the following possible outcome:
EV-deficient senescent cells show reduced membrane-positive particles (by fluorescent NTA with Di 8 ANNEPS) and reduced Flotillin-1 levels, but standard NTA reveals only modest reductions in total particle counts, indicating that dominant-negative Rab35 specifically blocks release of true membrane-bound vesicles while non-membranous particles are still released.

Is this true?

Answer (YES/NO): NO